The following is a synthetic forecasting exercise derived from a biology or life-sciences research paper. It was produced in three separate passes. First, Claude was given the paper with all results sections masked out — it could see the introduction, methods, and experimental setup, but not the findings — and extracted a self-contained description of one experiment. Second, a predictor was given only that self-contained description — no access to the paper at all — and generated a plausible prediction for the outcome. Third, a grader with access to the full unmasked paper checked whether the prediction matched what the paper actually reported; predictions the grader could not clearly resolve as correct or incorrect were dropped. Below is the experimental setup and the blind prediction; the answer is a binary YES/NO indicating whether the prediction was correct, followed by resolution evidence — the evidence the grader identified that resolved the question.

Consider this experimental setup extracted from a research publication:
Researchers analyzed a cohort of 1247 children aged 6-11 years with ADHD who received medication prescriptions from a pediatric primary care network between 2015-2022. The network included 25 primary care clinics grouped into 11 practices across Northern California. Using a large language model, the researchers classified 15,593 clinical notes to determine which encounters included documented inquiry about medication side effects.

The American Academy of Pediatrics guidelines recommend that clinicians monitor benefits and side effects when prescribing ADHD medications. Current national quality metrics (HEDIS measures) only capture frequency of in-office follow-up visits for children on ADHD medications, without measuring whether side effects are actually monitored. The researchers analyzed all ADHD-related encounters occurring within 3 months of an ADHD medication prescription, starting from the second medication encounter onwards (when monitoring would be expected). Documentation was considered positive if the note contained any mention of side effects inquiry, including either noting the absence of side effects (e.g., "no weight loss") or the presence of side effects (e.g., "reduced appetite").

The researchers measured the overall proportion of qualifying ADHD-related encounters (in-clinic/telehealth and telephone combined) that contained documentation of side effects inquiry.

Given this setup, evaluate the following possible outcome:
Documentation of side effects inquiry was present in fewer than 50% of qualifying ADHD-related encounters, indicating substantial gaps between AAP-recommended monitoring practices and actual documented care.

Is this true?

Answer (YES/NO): NO